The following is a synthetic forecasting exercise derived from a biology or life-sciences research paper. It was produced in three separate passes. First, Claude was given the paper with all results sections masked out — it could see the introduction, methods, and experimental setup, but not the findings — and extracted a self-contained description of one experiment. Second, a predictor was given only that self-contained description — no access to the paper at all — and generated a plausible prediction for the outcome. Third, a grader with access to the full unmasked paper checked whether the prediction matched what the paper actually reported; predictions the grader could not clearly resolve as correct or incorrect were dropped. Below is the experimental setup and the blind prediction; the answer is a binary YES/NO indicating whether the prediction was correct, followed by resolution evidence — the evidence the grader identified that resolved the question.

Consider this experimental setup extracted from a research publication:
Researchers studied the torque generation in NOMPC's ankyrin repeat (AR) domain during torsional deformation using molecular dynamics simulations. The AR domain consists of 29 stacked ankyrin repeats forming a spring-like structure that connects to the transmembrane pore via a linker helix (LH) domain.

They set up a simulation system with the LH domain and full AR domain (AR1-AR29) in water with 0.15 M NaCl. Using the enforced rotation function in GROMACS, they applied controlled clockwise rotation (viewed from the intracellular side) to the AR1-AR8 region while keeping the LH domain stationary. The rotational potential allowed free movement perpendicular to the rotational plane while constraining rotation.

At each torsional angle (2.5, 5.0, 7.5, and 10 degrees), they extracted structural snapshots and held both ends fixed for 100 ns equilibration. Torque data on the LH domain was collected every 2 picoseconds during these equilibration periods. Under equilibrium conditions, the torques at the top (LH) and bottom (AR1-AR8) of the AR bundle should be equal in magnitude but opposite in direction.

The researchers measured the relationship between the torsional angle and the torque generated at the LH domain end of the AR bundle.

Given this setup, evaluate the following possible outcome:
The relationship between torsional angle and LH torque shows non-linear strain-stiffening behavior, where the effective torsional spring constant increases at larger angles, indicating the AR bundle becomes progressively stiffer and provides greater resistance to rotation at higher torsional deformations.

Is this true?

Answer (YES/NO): NO